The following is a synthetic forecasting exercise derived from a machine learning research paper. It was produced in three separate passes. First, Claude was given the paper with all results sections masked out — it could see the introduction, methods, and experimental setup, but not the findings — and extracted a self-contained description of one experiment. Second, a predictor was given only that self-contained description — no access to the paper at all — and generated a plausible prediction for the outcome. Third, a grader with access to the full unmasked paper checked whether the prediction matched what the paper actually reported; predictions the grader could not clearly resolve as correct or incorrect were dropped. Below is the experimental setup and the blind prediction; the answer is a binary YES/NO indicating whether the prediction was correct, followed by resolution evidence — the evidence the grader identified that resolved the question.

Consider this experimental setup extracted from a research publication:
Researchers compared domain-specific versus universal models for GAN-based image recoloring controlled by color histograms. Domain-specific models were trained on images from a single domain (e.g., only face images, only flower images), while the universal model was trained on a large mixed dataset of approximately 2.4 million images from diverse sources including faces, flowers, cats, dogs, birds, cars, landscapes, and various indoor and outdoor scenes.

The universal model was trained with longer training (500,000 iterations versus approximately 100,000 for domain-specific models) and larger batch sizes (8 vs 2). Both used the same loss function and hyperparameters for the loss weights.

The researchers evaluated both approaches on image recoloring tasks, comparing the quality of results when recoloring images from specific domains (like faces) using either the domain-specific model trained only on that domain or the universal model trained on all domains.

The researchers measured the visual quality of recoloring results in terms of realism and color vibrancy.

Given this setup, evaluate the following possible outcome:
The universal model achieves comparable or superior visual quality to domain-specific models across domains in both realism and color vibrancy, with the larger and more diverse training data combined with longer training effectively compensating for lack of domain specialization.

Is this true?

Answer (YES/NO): NO